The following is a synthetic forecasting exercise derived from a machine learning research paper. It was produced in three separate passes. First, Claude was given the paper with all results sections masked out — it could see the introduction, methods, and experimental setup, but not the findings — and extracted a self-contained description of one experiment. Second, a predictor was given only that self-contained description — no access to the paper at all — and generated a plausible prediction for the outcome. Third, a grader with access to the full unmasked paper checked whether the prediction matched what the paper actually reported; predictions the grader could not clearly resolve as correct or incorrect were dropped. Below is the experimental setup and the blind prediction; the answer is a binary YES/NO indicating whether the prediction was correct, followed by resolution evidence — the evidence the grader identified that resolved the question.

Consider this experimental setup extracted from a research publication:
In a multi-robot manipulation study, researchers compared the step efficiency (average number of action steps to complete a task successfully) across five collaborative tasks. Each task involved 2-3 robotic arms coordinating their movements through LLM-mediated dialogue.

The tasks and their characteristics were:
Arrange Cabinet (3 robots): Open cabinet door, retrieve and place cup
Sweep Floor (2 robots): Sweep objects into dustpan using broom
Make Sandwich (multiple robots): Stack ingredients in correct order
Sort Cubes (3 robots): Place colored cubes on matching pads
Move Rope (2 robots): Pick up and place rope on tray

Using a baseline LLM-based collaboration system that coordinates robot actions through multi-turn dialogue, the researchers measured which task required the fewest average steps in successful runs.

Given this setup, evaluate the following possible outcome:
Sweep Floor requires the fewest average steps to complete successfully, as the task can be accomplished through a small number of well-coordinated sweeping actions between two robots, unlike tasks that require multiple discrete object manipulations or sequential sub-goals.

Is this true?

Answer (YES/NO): NO